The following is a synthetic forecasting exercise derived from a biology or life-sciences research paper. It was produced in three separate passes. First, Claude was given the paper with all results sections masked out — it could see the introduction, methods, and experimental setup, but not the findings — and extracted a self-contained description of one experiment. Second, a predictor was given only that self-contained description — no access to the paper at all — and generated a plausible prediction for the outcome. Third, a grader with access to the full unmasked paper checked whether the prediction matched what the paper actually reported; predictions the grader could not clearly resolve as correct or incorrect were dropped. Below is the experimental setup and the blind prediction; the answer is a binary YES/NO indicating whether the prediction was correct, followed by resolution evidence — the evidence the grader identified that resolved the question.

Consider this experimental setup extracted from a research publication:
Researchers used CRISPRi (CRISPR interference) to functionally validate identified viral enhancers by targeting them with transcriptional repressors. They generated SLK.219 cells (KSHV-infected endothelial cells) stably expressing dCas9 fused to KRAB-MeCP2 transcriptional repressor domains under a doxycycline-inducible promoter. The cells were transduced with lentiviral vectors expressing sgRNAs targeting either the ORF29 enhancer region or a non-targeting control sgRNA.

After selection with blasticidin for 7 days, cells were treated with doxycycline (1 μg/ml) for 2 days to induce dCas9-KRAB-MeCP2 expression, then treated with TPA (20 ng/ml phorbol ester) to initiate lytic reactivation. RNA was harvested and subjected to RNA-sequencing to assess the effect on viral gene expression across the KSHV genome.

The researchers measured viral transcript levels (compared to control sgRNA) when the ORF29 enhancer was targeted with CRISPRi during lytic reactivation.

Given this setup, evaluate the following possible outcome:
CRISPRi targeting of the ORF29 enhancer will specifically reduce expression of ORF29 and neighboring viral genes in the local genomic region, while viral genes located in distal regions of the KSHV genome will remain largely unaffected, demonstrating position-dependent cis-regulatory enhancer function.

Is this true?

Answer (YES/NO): NO